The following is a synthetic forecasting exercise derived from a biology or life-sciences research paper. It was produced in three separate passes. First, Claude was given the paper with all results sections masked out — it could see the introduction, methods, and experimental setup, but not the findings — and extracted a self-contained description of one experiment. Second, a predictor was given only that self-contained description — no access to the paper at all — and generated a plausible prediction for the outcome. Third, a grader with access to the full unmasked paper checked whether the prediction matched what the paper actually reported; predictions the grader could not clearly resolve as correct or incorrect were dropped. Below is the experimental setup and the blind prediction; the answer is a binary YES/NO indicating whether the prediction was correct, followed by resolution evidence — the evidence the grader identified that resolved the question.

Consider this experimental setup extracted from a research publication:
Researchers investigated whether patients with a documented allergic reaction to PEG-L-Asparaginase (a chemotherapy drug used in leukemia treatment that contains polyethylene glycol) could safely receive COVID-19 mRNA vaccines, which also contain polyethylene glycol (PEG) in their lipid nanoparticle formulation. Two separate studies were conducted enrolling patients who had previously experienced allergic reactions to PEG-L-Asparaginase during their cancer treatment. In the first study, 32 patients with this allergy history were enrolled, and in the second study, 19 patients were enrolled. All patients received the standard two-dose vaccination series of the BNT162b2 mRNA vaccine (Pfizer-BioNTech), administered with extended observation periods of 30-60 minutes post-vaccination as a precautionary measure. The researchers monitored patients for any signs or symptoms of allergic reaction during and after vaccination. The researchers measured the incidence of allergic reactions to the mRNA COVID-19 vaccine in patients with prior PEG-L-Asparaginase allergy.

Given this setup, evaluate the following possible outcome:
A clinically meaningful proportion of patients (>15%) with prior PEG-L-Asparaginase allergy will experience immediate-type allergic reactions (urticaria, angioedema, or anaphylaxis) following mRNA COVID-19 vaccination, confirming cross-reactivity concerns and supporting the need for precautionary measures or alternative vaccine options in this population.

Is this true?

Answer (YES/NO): NO